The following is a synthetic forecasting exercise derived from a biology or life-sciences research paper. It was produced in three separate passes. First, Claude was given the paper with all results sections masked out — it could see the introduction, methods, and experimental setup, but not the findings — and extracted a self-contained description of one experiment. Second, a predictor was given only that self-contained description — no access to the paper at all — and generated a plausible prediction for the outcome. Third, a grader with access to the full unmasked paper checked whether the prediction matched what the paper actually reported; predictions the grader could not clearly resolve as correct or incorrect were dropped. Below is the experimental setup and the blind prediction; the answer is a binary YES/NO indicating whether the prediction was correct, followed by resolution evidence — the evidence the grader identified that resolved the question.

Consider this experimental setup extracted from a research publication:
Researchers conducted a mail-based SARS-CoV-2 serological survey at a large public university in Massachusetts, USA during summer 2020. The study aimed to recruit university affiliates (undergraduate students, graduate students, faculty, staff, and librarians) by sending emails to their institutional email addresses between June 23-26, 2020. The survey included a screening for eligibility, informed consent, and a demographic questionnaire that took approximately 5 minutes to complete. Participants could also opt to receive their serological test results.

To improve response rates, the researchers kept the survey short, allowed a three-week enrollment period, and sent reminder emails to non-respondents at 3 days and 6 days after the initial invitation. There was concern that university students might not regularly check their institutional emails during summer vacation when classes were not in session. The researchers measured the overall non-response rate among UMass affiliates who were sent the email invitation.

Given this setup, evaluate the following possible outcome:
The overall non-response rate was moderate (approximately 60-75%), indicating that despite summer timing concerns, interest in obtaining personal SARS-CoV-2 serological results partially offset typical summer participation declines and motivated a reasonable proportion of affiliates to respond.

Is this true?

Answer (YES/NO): NO